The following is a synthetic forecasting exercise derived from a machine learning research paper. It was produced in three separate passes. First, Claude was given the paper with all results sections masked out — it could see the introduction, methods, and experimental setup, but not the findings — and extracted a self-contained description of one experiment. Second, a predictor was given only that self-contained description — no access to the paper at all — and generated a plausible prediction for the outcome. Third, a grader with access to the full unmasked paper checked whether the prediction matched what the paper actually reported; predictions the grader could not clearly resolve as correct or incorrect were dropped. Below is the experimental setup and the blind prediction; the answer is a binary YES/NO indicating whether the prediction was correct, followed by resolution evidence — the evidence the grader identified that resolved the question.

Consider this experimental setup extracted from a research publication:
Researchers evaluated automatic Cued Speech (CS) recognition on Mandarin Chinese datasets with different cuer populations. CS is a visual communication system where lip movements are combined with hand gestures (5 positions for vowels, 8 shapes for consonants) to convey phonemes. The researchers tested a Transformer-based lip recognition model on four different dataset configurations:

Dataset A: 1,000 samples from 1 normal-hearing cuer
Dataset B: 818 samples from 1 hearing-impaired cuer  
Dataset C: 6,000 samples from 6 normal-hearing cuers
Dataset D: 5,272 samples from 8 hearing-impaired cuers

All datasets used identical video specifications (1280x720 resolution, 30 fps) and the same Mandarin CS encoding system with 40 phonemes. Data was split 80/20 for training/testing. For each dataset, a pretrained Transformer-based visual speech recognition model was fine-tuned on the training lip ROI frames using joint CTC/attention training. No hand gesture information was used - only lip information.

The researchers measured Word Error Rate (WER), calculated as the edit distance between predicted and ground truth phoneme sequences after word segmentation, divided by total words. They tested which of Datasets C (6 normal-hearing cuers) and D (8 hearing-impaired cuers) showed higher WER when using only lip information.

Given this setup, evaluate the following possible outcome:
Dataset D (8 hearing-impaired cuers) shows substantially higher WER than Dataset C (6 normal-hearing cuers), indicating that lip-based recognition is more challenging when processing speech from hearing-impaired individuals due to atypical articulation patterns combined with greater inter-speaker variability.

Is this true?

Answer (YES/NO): YES